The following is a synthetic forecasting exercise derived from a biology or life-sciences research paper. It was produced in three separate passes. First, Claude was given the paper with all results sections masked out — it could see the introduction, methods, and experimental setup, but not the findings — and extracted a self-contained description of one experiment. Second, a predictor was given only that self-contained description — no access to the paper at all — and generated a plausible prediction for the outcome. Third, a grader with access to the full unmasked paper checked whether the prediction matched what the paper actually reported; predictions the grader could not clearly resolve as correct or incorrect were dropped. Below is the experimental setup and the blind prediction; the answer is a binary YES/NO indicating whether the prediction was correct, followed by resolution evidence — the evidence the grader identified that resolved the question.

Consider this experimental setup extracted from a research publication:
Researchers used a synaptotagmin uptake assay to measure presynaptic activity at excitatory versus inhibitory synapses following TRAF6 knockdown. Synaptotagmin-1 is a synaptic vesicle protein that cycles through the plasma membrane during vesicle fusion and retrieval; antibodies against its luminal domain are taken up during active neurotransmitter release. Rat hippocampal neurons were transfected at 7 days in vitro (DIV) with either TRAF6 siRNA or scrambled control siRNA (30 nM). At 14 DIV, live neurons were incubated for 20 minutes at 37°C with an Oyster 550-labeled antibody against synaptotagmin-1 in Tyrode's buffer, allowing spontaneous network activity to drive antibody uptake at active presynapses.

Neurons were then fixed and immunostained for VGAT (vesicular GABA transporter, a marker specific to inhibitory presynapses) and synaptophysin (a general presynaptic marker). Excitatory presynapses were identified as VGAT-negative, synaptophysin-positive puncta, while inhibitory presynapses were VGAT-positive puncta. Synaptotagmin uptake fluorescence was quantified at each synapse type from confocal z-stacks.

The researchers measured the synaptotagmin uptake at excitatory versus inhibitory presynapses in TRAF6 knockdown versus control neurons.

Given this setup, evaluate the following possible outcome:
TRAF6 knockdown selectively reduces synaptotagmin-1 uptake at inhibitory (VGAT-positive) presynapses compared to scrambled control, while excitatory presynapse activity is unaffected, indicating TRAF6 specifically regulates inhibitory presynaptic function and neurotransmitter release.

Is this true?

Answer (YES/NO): NO